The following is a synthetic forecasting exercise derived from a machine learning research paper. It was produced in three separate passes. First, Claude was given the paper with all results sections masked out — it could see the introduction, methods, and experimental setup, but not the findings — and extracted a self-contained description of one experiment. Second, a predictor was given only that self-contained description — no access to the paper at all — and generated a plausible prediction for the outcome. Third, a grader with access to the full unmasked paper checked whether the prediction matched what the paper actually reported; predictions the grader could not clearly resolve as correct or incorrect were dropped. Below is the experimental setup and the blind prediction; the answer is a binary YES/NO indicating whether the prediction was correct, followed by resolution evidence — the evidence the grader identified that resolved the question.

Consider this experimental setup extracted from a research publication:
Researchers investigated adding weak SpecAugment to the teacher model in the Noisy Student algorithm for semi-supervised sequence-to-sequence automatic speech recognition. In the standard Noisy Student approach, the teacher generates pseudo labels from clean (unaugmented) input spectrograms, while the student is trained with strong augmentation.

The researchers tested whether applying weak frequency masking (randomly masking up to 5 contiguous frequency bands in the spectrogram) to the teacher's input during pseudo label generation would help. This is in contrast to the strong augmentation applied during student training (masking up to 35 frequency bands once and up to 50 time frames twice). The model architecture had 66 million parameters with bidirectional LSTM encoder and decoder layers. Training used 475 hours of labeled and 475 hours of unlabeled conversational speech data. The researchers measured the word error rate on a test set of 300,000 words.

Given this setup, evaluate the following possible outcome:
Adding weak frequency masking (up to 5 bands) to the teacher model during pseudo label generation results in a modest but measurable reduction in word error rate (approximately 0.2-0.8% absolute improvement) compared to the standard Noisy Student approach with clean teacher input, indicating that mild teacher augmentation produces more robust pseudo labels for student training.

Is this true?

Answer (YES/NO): YES